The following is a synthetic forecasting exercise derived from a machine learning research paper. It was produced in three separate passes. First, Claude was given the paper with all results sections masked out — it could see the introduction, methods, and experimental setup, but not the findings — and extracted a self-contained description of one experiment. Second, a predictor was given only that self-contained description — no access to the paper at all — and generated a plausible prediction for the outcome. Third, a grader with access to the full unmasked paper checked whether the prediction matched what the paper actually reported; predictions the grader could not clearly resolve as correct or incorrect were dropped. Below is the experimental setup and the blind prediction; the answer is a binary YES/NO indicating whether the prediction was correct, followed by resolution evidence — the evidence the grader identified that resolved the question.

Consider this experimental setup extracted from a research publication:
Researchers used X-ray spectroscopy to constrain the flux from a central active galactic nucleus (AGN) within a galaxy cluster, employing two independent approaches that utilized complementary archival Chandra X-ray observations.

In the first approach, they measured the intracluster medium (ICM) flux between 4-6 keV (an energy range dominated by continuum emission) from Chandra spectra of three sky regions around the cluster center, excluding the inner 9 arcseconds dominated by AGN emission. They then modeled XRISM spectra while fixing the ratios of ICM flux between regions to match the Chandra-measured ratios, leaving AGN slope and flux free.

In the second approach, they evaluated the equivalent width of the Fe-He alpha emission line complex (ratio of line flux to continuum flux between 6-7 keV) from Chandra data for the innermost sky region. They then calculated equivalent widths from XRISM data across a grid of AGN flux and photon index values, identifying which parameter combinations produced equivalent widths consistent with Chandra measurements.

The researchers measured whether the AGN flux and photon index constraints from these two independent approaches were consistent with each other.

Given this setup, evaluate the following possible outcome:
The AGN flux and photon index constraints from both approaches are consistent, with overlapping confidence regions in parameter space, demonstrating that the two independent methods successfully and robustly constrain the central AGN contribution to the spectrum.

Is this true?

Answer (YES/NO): NO